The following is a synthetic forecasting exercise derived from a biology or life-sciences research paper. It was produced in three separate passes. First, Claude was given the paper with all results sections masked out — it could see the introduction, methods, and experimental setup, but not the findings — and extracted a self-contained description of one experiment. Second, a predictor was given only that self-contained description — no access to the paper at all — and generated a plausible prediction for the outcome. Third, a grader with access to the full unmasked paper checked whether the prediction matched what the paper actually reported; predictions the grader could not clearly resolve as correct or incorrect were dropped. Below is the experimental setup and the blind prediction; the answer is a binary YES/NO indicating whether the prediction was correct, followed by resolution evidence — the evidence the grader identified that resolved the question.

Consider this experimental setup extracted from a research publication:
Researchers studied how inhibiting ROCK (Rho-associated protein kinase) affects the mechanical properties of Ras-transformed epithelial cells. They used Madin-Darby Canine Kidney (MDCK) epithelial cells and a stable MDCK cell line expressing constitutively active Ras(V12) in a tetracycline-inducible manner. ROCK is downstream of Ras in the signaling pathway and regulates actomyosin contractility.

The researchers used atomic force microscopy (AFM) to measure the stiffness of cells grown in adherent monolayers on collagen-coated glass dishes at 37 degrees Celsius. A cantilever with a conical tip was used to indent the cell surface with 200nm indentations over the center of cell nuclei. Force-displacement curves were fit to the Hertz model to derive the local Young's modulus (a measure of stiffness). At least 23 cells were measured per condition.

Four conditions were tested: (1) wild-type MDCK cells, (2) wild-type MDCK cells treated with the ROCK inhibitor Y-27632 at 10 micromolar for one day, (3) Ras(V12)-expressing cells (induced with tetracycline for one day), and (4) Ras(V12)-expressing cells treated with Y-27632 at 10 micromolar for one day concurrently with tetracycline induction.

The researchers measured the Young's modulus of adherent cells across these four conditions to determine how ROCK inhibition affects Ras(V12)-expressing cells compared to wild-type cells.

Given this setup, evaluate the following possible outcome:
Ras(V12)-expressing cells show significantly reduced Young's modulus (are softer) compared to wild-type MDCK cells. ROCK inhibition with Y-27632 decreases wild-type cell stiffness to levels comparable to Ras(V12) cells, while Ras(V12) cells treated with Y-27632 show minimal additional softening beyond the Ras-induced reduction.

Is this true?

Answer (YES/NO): NO